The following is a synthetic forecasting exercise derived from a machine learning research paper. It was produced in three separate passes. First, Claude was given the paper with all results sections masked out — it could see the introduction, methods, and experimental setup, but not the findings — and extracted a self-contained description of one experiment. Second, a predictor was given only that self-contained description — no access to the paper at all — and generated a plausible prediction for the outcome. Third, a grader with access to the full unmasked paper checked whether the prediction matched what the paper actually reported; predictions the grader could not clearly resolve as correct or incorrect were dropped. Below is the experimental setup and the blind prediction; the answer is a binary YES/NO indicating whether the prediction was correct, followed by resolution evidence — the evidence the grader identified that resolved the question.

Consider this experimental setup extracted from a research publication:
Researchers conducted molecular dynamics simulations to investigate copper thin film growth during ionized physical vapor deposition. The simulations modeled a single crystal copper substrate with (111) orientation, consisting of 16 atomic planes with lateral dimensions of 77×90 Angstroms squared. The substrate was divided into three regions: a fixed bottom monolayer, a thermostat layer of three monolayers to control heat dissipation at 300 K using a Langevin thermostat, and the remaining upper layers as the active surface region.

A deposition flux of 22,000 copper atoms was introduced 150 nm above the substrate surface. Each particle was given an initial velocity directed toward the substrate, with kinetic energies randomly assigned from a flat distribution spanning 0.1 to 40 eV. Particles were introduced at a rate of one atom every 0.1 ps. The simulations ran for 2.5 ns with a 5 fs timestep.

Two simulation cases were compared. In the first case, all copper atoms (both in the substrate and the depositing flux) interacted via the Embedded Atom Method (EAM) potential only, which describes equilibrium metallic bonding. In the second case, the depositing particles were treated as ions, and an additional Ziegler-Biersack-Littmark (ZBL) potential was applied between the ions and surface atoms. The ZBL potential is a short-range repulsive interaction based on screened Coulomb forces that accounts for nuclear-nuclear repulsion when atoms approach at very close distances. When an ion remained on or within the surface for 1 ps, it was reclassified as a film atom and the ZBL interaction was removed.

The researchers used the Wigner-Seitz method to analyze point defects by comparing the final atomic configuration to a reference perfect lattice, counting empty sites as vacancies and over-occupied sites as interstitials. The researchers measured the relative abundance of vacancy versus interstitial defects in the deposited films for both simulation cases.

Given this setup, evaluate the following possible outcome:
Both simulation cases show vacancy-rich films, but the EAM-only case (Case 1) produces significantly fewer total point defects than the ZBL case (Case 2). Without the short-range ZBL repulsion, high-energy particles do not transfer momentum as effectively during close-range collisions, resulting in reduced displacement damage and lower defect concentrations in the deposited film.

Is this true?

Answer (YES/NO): NO